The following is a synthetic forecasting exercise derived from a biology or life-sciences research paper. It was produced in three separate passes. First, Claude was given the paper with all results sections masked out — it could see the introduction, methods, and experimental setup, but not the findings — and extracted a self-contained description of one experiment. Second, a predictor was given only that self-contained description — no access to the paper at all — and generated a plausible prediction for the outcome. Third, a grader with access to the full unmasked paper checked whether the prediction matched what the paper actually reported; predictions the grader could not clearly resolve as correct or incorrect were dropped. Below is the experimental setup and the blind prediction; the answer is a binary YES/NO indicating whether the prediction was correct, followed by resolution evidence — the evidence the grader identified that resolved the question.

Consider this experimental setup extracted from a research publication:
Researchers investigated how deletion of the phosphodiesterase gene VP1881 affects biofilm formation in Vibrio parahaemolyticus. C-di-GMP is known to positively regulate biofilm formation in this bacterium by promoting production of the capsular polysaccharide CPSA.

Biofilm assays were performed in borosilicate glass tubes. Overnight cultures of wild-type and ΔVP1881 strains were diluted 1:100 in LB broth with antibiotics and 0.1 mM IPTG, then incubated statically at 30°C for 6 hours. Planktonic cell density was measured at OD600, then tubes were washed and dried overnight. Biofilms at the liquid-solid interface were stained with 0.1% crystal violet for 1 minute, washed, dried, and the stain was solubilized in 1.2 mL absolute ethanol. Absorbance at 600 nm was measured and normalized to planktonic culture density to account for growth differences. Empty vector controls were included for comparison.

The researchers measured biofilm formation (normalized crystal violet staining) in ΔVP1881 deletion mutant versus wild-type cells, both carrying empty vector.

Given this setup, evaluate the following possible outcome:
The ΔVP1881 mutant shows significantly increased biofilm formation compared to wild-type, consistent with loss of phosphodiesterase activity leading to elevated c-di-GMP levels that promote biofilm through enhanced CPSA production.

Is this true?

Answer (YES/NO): NO